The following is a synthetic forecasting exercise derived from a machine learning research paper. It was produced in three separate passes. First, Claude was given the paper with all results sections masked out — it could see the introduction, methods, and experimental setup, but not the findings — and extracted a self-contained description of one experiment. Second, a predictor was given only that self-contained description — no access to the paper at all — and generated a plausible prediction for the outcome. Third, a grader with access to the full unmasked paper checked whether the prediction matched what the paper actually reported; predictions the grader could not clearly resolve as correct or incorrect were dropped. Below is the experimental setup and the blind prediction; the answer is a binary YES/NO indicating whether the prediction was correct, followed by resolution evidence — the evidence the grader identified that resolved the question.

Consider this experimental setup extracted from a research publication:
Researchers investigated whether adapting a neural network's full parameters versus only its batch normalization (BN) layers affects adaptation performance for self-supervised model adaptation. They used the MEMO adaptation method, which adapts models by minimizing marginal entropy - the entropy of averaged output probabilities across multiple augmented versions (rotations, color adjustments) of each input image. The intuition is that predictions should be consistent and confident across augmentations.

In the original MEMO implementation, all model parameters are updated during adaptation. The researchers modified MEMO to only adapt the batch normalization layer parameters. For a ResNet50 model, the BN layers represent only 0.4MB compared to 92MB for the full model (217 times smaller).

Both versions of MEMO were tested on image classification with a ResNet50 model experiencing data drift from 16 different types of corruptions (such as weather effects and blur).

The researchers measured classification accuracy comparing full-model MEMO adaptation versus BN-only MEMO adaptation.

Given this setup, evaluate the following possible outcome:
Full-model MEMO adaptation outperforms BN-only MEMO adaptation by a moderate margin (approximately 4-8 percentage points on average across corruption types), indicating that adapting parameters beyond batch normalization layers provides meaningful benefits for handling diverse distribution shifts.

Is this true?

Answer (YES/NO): NO